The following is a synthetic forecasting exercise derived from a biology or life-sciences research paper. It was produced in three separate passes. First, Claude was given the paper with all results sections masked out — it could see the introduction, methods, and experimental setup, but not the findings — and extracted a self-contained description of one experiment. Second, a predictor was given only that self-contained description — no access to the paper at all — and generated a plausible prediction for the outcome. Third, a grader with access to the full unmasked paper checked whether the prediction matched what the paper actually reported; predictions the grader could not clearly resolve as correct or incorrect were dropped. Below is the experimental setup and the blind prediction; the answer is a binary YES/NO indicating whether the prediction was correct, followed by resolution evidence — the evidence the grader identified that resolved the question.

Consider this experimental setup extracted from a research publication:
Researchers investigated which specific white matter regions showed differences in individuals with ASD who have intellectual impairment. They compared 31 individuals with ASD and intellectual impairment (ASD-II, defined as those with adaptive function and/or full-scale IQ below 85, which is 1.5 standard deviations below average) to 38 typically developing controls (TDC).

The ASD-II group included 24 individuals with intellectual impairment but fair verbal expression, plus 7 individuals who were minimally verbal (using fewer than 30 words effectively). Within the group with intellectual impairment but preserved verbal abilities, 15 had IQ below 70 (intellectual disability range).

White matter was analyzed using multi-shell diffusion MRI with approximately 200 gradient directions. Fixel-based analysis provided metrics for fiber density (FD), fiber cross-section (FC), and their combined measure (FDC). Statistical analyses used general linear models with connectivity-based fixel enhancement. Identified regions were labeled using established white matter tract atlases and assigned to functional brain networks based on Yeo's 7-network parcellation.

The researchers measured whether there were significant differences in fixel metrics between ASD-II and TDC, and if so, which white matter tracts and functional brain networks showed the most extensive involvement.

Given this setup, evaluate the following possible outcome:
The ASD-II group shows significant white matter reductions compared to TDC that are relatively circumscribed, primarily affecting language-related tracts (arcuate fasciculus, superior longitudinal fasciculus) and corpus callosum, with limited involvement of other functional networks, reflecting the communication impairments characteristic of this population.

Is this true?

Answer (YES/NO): NO